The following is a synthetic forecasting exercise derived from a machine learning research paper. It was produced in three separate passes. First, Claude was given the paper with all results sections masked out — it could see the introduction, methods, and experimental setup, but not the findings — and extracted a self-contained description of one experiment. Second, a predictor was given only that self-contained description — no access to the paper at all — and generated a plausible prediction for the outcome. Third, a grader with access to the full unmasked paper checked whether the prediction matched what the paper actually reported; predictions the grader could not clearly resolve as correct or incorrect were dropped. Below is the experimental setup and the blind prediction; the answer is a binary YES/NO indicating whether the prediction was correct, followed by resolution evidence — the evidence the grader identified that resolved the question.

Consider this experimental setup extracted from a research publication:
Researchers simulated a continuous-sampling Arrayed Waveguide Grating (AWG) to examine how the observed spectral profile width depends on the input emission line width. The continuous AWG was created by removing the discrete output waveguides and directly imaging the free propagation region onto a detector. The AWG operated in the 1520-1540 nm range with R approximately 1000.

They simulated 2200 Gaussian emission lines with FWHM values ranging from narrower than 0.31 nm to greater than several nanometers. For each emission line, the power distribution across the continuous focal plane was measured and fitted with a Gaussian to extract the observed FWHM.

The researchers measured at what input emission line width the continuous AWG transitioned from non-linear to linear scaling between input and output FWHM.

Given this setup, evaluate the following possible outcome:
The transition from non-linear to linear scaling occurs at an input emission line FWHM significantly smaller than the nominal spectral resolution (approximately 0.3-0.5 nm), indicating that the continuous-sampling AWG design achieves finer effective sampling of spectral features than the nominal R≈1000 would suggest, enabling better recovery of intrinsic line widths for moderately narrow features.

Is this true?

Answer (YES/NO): NO